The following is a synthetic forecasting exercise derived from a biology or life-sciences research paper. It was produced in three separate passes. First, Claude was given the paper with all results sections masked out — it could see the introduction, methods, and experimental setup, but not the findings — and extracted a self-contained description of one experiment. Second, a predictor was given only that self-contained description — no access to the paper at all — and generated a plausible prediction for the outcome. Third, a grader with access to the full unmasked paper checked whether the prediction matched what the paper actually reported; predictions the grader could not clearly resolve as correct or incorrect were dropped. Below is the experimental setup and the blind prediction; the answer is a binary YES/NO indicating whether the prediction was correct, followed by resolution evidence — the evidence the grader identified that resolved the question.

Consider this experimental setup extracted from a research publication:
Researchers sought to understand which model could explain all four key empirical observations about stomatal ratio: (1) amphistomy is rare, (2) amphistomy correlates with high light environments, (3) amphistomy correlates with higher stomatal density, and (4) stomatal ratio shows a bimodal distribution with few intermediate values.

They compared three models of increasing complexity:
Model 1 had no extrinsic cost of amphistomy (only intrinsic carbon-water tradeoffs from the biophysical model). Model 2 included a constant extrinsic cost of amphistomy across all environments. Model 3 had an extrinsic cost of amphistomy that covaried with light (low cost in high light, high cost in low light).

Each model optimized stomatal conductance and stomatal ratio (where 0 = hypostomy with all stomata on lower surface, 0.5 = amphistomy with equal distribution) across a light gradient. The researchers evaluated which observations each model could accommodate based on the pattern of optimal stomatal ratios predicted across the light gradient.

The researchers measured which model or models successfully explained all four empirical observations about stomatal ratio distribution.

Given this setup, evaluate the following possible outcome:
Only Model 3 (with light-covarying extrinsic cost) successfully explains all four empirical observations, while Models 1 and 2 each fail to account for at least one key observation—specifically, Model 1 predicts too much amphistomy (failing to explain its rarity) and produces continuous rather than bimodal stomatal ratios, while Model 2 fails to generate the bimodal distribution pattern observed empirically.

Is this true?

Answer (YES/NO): NO